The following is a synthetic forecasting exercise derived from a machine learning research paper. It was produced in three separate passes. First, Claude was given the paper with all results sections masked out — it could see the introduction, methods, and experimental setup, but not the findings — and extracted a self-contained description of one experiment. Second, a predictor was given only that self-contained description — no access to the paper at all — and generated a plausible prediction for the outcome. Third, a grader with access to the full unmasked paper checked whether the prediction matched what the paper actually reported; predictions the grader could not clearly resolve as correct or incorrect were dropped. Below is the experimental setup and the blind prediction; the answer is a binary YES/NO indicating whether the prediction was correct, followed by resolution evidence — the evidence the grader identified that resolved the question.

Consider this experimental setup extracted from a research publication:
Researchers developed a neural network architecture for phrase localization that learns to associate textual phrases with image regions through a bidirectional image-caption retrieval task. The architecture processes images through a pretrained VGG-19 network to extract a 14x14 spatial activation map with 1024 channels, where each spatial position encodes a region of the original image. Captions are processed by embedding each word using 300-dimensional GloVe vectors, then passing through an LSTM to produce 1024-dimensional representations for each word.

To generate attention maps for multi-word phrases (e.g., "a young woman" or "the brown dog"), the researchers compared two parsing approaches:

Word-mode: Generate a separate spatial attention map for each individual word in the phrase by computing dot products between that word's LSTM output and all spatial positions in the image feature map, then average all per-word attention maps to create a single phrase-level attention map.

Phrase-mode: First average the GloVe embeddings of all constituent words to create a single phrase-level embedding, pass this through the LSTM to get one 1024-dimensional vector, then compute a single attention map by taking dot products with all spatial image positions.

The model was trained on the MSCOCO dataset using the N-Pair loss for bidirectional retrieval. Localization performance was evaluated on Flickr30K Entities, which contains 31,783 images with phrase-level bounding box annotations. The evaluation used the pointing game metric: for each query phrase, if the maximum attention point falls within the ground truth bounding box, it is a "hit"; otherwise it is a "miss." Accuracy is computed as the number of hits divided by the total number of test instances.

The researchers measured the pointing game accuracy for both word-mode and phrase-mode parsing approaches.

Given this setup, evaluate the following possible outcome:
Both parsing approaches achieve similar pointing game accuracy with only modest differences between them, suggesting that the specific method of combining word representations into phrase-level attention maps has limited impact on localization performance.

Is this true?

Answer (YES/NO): NO